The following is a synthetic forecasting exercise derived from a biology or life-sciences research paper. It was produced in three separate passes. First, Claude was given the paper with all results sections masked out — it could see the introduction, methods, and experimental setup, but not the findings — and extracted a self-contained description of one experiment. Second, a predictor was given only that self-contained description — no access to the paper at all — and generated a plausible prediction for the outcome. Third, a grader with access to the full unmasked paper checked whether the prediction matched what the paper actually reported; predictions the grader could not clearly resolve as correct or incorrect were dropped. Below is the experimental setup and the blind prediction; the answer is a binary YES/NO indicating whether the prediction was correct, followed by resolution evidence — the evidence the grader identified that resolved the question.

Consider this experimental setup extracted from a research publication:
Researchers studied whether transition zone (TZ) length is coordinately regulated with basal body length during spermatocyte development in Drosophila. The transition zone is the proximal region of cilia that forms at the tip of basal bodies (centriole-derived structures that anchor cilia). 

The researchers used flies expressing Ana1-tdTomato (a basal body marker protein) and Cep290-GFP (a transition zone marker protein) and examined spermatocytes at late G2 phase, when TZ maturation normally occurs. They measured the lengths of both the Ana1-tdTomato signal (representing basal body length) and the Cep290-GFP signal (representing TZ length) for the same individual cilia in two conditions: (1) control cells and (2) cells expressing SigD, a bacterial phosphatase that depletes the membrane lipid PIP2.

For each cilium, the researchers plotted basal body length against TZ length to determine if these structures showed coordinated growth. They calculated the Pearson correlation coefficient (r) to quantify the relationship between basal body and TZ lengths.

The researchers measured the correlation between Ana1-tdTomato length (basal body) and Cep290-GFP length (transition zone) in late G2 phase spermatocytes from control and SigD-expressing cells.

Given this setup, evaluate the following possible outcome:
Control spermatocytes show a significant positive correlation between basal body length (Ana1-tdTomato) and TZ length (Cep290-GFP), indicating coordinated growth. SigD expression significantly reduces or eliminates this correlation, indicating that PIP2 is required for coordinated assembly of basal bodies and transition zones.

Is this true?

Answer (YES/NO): NO